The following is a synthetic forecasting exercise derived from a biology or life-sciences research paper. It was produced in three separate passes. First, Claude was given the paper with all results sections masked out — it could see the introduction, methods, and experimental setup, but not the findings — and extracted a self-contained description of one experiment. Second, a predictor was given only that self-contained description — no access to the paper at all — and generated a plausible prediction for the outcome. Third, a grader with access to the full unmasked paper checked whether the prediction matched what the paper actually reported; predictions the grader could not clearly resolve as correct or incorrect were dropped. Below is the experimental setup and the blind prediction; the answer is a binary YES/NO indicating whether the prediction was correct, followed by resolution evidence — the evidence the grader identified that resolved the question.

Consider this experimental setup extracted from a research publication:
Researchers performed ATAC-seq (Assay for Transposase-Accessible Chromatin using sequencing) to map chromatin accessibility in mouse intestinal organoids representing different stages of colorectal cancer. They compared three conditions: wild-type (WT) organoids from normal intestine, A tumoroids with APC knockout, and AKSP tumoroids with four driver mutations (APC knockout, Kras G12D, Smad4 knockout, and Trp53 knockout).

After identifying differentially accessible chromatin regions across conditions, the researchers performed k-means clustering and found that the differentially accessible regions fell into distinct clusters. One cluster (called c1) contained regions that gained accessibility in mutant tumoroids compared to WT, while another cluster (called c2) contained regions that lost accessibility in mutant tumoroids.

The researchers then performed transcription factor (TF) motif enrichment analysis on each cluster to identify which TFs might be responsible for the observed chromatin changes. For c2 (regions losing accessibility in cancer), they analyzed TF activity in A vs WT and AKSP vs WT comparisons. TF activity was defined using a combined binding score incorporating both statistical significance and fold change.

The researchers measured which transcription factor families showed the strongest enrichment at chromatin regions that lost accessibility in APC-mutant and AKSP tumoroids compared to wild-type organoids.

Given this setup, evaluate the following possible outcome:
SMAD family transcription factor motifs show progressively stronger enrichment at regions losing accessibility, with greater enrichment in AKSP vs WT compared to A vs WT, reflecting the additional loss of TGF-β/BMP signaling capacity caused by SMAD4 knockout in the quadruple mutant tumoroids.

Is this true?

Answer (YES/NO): NO